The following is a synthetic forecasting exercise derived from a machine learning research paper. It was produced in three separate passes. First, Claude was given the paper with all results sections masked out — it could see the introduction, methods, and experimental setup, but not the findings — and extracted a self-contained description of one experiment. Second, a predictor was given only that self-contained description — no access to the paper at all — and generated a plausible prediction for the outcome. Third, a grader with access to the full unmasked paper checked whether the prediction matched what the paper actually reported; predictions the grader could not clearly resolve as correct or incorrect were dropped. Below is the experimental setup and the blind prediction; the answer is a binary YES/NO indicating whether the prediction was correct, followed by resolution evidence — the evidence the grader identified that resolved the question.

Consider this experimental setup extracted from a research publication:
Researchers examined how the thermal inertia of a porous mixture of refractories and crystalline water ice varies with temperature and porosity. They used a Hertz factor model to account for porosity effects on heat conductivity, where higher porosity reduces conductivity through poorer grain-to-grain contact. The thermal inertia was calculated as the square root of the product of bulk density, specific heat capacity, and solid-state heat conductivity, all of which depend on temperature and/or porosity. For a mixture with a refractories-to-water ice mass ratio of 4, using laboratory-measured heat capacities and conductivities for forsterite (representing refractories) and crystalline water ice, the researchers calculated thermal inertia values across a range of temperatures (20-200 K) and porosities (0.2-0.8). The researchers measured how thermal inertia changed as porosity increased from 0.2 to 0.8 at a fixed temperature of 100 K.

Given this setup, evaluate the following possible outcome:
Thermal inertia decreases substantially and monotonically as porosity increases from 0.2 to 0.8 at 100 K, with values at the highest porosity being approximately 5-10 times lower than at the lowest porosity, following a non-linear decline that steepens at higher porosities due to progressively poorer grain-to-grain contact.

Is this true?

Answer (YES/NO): NO